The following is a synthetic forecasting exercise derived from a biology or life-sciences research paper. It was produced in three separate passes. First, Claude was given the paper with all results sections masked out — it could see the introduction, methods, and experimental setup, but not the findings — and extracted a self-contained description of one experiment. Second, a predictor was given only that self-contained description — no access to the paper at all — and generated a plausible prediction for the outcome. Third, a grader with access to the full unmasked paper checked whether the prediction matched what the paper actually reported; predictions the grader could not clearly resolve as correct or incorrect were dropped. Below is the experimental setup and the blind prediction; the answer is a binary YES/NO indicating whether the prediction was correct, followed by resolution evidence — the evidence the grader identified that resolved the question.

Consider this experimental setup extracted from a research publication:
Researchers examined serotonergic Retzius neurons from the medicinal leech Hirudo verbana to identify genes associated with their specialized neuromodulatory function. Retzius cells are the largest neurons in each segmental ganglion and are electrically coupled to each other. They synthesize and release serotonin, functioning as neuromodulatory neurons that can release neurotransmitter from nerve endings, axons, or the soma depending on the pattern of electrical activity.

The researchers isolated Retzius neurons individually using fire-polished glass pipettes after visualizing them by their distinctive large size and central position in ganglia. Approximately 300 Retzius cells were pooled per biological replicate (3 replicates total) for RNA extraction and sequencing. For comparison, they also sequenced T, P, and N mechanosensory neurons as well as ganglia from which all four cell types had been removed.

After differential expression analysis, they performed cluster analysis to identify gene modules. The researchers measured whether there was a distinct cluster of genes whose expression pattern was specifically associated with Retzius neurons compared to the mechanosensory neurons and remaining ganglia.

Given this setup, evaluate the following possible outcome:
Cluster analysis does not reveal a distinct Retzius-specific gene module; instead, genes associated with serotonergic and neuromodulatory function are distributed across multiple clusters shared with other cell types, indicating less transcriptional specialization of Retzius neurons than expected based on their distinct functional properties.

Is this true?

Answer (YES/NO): NO